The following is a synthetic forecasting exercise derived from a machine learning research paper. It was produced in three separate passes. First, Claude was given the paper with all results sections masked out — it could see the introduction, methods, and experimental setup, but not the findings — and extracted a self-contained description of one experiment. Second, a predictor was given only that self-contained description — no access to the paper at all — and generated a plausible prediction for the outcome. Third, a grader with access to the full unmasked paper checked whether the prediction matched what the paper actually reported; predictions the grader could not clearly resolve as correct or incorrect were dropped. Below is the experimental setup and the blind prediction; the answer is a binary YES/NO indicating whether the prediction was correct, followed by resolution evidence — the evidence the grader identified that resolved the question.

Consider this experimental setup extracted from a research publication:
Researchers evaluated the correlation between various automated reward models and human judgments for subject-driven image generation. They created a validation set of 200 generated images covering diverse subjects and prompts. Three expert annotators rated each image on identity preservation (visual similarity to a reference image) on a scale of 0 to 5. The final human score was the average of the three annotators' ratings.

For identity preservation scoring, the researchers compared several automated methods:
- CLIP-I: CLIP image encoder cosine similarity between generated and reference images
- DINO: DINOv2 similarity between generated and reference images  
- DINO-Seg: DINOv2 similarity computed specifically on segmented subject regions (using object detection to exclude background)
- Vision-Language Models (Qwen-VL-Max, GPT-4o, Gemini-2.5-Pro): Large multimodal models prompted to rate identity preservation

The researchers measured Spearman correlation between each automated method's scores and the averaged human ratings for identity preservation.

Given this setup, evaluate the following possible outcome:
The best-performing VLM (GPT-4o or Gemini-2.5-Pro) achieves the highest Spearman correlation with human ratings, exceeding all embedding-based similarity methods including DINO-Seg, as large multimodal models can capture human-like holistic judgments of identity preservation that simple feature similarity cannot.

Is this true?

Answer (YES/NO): NO